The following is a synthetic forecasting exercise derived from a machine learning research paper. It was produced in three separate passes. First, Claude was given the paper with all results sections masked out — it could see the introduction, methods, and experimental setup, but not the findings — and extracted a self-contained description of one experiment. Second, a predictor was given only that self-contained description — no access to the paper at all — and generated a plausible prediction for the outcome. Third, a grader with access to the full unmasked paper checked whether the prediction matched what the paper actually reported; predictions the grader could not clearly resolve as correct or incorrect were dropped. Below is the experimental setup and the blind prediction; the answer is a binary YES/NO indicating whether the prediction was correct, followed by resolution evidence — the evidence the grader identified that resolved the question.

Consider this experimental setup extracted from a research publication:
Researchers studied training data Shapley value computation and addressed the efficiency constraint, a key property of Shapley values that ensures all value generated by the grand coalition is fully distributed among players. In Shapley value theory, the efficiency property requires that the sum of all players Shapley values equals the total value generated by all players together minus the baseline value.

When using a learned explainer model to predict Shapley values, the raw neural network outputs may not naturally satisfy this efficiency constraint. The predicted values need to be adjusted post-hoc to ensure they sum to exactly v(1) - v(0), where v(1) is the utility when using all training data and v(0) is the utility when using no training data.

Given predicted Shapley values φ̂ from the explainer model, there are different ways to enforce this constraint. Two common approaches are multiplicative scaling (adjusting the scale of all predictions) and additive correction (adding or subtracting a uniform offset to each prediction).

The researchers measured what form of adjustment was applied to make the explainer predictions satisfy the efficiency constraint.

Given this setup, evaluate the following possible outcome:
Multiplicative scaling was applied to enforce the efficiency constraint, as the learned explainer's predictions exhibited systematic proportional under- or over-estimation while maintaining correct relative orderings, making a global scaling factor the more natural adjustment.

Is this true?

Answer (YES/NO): NO